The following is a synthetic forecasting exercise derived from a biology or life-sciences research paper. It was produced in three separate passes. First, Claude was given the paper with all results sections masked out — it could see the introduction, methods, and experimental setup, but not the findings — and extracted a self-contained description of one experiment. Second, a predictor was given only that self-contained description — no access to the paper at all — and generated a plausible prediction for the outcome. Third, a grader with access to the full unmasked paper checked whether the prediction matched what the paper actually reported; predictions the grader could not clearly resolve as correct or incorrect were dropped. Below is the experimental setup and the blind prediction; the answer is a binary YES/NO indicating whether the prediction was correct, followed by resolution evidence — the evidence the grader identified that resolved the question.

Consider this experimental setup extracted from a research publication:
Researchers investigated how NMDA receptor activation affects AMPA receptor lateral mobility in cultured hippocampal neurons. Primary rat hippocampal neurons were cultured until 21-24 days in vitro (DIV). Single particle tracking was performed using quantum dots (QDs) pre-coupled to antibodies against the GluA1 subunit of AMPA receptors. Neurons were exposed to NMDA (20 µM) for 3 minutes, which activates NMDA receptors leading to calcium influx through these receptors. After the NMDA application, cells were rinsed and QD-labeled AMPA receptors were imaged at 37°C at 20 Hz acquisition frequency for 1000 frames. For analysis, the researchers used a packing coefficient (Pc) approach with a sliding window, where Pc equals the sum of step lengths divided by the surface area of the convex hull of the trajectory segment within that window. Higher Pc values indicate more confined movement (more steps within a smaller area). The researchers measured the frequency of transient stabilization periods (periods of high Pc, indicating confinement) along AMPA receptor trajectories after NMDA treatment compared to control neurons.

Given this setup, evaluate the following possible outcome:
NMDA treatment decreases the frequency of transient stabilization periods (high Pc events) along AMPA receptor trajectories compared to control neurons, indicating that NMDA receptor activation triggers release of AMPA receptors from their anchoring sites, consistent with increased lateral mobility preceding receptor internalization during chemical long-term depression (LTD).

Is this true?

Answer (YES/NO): YES